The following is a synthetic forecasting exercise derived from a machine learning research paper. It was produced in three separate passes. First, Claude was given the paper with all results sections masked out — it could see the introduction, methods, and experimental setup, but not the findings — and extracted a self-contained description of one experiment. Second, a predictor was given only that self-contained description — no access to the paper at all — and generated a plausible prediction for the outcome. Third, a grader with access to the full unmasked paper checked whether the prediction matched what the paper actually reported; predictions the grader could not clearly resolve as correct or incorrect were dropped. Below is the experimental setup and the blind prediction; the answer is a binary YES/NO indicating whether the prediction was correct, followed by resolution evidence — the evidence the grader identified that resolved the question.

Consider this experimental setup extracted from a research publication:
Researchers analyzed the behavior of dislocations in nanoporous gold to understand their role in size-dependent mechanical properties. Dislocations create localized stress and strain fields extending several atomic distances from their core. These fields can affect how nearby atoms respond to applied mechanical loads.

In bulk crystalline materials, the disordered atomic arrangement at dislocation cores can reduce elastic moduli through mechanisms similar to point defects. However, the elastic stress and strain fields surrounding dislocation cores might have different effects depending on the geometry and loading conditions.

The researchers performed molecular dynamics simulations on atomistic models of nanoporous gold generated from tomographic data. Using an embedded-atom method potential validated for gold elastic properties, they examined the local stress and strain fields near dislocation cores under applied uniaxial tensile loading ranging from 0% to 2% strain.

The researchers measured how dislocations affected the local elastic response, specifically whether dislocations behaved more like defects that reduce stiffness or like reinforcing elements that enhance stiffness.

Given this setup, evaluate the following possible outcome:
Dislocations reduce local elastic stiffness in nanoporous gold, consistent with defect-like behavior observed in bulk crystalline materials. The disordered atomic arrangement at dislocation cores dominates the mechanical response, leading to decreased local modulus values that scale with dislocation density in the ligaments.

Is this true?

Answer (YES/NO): NO